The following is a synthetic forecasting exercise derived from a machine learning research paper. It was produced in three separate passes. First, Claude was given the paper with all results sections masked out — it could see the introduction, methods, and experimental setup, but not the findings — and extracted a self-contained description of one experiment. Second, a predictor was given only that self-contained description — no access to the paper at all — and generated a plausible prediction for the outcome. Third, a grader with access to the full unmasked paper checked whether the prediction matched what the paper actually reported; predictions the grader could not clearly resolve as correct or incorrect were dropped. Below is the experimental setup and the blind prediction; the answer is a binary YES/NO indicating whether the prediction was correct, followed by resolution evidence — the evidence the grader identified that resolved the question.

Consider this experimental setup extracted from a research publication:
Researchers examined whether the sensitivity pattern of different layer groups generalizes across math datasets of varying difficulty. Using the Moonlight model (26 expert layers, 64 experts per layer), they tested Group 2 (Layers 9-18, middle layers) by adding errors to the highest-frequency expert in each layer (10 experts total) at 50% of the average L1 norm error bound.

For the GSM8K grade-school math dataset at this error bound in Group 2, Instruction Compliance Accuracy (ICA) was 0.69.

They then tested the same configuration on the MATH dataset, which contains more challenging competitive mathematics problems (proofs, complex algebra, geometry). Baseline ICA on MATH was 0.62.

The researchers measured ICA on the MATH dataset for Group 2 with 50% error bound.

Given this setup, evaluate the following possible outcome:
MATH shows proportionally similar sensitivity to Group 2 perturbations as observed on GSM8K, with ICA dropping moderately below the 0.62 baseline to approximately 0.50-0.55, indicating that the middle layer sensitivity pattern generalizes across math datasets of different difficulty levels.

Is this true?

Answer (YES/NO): NO